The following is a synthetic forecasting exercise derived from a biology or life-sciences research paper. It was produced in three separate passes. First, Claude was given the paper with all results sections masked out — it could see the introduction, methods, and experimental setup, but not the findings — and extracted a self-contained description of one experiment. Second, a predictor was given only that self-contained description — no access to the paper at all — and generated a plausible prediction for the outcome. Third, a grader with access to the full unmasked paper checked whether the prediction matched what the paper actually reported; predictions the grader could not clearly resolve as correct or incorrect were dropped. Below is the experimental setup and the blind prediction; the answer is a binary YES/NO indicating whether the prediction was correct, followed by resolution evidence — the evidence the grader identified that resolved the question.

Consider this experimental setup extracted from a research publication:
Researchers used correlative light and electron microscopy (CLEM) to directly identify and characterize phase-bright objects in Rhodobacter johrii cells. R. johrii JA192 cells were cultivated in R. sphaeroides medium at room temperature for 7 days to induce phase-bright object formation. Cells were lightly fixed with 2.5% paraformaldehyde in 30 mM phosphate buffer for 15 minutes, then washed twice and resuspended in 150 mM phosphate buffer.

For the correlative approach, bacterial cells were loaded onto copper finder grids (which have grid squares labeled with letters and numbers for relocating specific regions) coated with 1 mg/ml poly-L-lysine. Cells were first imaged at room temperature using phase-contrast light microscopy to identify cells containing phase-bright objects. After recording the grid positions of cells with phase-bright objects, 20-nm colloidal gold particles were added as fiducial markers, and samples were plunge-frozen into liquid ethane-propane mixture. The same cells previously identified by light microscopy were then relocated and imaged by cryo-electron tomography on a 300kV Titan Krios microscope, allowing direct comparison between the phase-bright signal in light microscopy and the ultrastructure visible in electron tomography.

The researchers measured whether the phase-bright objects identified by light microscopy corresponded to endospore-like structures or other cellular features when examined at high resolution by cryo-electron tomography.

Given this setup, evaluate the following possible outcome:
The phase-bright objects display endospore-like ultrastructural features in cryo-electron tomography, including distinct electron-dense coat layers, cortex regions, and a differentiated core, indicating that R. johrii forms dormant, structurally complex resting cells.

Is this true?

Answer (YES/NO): NO